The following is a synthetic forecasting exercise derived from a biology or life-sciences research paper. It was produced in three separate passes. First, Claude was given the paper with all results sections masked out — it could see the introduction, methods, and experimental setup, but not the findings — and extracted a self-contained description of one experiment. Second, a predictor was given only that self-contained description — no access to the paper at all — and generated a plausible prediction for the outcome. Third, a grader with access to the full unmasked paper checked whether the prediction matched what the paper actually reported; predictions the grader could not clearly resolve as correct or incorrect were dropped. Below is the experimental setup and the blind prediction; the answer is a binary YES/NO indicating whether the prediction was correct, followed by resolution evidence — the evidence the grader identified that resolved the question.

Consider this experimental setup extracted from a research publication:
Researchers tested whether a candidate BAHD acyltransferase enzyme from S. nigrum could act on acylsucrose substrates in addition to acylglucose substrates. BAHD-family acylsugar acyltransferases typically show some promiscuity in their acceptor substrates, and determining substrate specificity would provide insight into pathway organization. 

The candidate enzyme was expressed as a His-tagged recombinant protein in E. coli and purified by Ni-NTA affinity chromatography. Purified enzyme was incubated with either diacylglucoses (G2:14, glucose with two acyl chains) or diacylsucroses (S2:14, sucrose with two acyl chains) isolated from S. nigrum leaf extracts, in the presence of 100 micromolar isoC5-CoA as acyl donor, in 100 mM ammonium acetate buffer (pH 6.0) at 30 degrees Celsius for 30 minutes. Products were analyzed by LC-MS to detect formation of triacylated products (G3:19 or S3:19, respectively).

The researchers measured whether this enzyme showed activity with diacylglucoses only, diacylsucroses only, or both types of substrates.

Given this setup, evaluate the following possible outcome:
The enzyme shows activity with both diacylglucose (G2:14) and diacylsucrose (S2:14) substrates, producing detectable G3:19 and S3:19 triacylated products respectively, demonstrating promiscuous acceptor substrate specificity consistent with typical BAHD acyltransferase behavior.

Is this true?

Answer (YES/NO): NO